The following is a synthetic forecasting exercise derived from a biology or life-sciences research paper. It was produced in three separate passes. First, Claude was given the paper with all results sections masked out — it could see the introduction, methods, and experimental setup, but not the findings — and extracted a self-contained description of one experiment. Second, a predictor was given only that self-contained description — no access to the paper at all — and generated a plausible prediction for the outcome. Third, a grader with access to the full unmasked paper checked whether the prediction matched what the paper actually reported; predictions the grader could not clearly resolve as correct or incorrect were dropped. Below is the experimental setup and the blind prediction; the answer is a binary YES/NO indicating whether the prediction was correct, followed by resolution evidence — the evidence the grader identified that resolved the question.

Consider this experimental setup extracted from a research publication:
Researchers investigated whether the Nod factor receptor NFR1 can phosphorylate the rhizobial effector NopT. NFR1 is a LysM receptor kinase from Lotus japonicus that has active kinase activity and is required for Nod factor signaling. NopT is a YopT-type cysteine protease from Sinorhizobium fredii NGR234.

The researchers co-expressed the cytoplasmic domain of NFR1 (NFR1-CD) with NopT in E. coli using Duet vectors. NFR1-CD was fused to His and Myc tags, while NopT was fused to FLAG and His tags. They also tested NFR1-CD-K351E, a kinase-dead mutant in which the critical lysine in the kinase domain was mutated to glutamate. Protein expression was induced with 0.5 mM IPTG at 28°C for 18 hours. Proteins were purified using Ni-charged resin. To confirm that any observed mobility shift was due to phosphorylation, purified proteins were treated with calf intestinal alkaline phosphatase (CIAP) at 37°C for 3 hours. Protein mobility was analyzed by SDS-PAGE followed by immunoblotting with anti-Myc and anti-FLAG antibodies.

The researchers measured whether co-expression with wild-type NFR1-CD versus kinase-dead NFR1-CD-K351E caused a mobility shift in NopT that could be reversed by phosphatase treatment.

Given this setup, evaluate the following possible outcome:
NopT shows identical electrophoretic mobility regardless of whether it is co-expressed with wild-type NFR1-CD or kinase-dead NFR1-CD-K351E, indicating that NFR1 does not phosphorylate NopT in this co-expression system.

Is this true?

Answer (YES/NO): NO